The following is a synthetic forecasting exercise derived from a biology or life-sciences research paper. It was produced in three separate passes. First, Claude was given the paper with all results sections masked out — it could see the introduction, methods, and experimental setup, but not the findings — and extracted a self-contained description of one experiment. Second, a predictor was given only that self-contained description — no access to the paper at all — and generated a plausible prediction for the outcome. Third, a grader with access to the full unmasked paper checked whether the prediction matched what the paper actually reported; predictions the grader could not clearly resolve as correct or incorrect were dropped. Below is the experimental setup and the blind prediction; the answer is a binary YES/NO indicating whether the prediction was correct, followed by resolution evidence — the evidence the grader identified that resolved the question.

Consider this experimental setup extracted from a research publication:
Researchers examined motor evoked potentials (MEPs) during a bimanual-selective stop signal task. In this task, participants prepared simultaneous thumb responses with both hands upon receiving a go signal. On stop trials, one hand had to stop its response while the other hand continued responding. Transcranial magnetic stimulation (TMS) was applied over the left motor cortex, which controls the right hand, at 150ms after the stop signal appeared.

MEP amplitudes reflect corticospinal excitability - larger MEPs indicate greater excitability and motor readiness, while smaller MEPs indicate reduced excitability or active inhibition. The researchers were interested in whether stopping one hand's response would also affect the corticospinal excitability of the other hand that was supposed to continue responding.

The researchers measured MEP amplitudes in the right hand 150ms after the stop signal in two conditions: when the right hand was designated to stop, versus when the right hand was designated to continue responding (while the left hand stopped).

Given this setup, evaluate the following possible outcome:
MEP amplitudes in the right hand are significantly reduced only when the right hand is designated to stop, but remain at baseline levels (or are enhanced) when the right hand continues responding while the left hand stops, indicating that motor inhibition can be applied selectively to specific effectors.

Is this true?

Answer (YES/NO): NO